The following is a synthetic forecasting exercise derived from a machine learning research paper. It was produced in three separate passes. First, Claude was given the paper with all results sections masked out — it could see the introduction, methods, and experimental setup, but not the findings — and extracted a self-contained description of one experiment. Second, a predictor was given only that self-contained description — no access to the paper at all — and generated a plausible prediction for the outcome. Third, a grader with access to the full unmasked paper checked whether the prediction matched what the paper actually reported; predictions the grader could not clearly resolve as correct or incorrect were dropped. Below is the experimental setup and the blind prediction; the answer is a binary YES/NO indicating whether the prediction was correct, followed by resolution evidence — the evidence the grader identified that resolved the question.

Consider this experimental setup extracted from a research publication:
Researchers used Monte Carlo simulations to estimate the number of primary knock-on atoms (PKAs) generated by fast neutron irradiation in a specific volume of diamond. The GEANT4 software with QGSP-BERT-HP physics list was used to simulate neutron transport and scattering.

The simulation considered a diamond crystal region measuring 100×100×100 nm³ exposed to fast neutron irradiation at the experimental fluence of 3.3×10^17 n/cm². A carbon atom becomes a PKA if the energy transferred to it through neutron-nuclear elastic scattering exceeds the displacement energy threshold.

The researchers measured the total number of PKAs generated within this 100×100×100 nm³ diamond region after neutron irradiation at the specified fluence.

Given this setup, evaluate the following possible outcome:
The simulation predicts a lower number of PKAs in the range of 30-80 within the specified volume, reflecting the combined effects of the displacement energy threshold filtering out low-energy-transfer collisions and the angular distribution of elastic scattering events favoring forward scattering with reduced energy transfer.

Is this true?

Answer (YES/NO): NO